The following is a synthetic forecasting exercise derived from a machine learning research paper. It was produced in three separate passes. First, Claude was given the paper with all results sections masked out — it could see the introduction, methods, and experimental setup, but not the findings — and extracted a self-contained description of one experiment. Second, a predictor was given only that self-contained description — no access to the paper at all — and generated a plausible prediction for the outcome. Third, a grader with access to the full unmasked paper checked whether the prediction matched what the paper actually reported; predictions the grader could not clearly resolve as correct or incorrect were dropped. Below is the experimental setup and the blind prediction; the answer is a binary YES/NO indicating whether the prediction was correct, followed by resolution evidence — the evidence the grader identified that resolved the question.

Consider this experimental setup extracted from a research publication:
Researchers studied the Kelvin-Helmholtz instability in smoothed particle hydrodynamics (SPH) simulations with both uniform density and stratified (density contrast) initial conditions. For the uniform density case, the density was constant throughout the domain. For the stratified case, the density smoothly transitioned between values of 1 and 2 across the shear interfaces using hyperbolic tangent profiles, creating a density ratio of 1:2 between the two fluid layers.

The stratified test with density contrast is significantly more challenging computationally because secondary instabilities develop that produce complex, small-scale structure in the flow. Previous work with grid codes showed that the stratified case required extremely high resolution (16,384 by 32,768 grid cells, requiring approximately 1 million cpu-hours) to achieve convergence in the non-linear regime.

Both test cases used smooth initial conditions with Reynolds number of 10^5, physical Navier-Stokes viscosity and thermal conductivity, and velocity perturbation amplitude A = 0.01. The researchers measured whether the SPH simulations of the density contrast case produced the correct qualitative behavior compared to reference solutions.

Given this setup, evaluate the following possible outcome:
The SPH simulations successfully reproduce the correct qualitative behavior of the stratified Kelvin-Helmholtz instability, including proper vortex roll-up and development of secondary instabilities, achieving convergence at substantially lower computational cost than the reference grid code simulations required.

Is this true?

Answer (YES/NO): NO